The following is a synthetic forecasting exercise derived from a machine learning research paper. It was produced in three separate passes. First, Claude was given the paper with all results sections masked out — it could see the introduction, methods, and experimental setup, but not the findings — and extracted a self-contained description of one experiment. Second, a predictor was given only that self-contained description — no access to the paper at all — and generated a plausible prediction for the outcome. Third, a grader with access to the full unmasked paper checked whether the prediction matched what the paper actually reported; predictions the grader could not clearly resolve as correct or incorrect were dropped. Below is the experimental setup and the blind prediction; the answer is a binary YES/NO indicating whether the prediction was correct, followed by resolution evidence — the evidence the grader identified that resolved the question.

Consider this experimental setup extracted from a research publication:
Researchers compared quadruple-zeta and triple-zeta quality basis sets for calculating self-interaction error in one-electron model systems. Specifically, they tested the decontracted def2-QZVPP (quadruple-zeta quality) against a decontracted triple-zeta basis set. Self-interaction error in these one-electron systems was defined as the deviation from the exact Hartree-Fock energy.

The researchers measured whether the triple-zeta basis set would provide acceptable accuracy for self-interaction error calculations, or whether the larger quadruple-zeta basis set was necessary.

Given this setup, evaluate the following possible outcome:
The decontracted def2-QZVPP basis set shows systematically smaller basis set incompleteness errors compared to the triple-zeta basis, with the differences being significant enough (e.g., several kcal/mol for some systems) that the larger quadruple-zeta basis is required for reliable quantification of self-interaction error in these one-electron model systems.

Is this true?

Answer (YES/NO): YES